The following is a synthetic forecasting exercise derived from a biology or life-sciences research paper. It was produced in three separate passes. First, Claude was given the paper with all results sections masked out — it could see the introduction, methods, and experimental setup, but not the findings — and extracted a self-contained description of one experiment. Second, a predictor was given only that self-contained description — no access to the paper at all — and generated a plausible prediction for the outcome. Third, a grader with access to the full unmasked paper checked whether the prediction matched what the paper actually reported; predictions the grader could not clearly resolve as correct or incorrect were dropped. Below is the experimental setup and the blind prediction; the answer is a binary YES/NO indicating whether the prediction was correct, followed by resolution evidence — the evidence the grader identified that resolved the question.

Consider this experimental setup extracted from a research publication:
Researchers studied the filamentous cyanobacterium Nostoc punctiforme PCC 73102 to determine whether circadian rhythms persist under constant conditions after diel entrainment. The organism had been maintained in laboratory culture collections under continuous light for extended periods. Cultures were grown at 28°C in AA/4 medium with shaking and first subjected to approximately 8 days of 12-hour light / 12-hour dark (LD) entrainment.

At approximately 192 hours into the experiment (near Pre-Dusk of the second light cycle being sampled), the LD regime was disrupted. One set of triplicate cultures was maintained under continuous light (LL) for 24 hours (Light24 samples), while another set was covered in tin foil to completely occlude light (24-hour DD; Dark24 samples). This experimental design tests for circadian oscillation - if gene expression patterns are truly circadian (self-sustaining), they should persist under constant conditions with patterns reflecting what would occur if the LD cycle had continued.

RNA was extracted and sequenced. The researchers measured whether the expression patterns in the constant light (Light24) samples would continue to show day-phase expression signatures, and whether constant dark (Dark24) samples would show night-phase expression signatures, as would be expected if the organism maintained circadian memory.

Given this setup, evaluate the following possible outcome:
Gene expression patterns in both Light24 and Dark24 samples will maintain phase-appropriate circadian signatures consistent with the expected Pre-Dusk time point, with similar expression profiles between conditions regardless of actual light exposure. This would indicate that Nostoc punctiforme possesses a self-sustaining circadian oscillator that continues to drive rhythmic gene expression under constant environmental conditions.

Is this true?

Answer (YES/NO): NO